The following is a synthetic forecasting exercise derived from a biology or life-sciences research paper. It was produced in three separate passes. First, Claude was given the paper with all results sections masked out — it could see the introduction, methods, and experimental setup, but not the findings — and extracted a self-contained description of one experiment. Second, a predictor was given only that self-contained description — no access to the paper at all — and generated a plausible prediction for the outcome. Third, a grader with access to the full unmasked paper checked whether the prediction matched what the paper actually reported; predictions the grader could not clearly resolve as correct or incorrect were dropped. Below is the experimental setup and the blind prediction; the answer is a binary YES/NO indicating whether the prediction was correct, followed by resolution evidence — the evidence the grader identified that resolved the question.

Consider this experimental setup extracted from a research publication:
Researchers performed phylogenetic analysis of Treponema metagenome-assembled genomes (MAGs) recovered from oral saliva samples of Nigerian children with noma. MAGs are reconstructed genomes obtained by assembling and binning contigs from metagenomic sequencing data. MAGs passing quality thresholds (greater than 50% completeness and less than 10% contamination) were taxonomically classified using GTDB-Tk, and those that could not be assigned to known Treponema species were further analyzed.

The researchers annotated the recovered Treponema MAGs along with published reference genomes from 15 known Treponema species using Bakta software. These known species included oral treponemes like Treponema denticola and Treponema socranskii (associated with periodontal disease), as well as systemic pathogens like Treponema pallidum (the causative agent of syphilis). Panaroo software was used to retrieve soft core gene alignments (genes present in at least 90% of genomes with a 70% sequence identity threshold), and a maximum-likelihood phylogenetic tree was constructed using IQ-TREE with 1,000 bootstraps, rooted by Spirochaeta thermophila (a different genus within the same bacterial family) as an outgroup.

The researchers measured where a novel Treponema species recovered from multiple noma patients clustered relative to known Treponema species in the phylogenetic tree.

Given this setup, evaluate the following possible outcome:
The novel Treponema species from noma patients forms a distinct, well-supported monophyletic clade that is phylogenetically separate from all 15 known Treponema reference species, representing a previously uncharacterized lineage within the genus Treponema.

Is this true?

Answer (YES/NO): NO